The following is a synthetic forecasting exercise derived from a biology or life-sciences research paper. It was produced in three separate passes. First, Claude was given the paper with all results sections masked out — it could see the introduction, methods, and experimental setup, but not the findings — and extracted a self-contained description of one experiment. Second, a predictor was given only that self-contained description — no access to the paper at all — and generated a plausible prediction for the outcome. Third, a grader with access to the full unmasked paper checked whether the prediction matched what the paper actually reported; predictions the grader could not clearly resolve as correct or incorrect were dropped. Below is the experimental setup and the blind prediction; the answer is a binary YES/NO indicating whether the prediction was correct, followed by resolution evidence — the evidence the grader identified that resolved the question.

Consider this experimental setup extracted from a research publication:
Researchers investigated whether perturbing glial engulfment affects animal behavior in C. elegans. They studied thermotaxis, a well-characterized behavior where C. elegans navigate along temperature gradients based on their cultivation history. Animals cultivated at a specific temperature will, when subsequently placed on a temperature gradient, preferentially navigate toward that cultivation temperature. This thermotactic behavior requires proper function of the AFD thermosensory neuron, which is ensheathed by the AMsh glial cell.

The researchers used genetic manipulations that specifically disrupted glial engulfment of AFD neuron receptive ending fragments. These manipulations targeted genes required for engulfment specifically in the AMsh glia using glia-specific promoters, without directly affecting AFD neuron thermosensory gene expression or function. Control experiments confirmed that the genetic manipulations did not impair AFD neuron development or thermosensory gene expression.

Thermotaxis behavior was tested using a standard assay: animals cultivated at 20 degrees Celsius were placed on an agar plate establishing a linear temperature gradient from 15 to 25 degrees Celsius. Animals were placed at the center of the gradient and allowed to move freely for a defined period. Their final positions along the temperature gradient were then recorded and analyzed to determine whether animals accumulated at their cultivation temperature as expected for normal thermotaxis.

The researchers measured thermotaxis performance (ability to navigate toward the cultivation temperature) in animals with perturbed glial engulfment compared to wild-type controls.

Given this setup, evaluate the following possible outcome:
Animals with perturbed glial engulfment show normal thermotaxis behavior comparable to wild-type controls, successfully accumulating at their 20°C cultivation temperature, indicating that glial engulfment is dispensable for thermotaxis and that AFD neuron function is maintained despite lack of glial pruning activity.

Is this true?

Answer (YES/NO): NO